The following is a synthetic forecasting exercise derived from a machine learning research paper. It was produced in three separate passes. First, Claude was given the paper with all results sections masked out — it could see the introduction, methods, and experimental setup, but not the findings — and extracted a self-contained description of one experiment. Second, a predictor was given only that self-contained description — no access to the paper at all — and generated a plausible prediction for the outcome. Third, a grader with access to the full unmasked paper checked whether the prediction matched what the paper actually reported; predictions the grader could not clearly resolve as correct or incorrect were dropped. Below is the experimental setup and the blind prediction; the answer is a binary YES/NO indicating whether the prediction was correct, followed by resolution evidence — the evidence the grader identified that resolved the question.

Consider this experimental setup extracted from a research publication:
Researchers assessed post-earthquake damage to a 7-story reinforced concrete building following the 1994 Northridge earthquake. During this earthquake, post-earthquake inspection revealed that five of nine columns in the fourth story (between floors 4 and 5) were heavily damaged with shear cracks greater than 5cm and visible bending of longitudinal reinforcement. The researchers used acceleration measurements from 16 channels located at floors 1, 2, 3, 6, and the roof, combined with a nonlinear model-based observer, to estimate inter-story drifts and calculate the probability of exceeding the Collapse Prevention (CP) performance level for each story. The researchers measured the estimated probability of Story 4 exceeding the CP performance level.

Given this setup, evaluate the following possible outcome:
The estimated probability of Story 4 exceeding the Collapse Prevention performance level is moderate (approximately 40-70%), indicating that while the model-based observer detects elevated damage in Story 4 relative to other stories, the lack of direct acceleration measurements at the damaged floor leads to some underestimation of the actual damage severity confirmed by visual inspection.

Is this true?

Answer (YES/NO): NO